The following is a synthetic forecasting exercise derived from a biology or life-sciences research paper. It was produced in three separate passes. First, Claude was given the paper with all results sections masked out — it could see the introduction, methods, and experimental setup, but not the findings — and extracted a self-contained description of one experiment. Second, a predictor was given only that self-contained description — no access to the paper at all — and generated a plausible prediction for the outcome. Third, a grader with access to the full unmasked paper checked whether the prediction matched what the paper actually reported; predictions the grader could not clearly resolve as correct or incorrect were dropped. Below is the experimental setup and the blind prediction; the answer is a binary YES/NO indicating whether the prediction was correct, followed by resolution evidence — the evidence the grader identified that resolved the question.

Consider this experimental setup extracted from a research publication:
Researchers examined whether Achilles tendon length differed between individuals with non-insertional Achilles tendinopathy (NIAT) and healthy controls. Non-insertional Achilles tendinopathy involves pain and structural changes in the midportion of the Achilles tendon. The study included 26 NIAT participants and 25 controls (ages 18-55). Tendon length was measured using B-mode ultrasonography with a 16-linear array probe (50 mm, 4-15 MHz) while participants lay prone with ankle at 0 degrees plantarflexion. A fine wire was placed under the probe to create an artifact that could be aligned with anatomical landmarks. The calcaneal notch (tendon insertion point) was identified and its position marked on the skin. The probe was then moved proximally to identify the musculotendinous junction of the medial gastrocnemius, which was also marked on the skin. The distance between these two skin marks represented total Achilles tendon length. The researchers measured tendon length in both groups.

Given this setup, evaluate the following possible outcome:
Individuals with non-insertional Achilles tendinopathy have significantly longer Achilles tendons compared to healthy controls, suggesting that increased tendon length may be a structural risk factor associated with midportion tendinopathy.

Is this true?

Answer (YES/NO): NO